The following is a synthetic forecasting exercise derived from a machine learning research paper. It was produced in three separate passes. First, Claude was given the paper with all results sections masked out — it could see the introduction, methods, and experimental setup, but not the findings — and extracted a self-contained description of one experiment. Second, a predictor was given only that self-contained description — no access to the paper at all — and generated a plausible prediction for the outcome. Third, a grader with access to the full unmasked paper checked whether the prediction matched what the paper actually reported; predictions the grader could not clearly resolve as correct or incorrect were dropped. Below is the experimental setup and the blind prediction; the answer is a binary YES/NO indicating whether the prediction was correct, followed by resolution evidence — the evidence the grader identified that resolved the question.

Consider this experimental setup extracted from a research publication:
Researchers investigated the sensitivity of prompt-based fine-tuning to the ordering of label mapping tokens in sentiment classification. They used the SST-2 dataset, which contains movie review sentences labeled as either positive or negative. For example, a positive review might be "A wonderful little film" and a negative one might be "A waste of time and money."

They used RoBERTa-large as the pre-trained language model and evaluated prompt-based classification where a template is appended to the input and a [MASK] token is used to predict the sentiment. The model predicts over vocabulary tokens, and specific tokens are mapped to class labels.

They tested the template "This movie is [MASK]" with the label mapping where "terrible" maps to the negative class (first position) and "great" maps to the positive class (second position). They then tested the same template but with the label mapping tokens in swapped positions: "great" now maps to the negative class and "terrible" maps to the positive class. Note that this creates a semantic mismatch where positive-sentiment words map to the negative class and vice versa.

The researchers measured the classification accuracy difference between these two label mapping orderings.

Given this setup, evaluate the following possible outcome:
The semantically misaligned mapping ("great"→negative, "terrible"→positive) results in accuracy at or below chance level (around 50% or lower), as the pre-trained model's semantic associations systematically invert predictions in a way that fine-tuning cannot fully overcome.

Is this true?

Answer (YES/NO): NO